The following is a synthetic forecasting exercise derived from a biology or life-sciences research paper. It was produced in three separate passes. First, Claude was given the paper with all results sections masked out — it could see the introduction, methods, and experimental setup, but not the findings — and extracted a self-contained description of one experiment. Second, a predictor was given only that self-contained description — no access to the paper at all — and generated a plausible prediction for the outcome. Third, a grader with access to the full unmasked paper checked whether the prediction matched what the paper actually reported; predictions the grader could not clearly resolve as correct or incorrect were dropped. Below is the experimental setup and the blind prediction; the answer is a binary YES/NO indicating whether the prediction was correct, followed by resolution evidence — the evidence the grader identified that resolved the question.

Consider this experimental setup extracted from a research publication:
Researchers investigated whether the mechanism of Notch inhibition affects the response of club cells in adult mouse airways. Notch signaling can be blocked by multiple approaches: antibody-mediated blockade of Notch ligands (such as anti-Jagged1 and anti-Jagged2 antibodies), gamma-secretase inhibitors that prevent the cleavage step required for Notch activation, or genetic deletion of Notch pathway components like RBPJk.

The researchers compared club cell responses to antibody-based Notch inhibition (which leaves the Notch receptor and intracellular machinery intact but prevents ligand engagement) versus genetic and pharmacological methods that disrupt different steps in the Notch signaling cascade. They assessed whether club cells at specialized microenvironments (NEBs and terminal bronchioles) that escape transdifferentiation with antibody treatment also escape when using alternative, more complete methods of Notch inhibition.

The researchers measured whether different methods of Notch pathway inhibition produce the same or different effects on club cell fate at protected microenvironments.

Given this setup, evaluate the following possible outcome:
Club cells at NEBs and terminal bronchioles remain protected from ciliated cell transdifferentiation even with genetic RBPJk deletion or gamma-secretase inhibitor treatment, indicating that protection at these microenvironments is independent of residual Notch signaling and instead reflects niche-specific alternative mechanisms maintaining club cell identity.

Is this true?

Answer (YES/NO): NO